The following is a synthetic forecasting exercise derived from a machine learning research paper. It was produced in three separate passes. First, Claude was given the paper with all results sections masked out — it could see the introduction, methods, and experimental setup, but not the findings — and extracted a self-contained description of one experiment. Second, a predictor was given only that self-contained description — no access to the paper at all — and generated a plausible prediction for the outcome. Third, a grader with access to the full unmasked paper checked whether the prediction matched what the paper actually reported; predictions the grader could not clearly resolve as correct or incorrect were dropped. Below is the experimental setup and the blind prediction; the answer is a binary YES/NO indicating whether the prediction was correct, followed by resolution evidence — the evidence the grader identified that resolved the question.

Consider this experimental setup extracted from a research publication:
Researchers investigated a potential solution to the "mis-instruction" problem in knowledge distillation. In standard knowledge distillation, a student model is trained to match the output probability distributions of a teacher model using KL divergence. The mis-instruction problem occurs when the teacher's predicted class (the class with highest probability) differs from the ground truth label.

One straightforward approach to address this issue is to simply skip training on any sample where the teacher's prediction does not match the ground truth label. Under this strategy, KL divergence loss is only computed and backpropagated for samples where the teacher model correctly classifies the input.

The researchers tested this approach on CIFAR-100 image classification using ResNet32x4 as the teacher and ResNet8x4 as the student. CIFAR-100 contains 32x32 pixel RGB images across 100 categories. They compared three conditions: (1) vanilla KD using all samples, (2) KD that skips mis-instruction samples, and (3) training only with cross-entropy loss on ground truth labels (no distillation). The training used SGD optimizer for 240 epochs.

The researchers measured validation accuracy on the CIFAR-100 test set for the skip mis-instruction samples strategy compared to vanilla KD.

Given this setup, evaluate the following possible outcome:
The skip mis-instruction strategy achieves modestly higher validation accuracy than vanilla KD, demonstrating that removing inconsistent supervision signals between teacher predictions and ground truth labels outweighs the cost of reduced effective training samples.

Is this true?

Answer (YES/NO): YES